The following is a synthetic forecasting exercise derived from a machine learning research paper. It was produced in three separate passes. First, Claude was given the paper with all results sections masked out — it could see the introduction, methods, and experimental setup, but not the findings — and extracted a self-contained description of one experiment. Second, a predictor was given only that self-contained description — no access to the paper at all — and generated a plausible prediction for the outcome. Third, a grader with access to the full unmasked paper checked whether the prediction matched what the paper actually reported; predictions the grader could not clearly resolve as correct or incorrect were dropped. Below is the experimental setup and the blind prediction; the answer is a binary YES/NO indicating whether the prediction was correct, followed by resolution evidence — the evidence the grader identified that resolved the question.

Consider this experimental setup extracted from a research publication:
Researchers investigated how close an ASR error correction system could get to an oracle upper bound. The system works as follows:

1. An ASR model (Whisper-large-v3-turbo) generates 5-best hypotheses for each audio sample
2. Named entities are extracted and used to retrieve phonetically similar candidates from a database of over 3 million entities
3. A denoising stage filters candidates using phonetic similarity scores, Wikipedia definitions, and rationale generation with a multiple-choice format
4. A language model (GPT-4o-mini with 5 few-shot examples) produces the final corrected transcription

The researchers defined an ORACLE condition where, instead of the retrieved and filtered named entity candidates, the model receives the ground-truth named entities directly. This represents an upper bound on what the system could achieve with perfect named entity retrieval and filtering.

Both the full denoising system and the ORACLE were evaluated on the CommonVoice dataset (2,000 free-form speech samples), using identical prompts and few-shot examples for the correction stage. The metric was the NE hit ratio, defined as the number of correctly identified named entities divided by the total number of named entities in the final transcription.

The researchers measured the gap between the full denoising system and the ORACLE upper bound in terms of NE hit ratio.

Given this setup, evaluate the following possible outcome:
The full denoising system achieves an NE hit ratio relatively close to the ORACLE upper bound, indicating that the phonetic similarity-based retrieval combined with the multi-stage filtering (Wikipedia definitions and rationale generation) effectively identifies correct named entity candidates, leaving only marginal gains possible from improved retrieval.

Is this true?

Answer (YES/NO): YES